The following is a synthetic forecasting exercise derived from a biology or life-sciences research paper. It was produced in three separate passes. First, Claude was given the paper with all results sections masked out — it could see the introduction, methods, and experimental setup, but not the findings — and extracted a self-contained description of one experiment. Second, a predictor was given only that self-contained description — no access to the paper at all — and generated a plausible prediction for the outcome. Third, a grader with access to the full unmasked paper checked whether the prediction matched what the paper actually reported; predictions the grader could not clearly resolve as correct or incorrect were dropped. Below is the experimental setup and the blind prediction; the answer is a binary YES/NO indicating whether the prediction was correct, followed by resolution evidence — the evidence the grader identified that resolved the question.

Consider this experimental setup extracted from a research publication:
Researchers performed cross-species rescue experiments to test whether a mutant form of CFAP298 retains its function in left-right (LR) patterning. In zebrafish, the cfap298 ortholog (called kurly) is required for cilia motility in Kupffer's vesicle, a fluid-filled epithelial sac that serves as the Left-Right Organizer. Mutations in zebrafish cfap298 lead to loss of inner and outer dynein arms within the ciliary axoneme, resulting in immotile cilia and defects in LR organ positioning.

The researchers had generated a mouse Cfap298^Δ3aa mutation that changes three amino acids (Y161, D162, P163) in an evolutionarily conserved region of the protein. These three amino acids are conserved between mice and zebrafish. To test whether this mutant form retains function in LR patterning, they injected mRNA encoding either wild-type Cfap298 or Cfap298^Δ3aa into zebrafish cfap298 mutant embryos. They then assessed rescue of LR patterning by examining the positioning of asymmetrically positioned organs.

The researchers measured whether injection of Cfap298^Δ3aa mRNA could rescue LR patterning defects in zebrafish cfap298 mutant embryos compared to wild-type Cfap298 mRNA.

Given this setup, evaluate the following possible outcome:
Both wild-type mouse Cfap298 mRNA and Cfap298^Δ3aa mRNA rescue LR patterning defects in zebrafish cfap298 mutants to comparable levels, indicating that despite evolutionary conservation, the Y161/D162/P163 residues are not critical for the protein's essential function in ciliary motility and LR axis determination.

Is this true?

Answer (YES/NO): NO